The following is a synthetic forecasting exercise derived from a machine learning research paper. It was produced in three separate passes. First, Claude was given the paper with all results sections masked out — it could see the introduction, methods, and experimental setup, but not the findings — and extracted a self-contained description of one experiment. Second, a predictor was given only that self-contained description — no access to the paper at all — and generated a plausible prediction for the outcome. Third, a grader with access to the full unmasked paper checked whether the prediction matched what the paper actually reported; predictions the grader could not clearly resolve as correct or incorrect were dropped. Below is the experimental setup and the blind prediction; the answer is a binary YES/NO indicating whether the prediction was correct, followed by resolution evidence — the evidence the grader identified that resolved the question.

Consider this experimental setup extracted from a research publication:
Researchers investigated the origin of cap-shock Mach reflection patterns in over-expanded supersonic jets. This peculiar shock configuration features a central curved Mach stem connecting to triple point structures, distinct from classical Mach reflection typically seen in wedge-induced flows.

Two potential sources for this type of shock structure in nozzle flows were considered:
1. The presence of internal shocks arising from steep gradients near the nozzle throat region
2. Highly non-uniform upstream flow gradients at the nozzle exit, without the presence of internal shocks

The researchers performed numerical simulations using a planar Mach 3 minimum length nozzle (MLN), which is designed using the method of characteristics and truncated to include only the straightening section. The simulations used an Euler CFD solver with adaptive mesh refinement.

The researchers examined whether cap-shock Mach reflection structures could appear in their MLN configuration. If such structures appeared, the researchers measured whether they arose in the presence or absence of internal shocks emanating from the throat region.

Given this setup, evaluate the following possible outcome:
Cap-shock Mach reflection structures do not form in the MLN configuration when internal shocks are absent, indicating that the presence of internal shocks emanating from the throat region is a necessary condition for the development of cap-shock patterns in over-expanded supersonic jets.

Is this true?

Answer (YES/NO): NO